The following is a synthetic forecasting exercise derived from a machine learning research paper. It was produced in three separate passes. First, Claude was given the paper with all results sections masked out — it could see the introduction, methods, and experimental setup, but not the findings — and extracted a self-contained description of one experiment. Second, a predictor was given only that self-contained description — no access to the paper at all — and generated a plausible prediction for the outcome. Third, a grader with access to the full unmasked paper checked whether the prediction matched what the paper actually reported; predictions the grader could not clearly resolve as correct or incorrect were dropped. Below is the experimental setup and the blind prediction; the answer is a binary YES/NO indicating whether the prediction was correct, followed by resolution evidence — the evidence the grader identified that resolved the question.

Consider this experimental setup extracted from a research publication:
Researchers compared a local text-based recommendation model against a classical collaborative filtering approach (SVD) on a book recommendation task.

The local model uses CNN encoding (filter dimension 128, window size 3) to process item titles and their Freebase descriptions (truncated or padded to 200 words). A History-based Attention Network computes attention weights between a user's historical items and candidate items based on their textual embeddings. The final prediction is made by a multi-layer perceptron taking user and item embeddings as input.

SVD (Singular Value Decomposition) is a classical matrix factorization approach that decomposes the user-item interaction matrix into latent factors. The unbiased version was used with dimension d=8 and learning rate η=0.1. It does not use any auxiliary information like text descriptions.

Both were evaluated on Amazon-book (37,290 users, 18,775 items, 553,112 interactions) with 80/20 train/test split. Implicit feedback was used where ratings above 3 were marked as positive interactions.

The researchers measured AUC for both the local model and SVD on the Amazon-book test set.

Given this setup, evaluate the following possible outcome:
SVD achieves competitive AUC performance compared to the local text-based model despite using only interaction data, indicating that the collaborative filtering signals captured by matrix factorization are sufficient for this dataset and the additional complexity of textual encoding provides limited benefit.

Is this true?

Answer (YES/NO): YES